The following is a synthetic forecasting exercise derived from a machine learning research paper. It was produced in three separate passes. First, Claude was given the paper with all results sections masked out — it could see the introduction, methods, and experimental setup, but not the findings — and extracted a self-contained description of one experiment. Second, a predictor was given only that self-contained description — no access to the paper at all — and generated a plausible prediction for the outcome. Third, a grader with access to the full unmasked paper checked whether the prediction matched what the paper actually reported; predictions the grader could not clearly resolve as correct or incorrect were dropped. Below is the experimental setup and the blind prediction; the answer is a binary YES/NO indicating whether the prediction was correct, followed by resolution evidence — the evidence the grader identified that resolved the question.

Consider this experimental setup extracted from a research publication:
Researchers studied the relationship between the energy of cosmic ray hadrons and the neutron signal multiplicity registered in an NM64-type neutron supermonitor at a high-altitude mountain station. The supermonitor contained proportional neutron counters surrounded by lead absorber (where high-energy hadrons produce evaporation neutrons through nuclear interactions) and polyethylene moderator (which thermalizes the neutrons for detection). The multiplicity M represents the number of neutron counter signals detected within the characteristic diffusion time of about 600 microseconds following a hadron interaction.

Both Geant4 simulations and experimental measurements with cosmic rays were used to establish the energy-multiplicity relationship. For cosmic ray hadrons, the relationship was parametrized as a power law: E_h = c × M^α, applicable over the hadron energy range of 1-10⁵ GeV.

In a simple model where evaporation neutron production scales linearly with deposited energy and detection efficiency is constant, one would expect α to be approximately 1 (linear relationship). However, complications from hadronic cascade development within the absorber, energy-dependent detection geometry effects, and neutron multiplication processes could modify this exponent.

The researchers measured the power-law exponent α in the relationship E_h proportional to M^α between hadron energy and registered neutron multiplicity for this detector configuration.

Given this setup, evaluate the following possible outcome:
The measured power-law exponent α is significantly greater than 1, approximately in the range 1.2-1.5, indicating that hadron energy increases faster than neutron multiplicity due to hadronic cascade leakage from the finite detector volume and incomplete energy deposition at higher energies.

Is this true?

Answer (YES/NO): NO